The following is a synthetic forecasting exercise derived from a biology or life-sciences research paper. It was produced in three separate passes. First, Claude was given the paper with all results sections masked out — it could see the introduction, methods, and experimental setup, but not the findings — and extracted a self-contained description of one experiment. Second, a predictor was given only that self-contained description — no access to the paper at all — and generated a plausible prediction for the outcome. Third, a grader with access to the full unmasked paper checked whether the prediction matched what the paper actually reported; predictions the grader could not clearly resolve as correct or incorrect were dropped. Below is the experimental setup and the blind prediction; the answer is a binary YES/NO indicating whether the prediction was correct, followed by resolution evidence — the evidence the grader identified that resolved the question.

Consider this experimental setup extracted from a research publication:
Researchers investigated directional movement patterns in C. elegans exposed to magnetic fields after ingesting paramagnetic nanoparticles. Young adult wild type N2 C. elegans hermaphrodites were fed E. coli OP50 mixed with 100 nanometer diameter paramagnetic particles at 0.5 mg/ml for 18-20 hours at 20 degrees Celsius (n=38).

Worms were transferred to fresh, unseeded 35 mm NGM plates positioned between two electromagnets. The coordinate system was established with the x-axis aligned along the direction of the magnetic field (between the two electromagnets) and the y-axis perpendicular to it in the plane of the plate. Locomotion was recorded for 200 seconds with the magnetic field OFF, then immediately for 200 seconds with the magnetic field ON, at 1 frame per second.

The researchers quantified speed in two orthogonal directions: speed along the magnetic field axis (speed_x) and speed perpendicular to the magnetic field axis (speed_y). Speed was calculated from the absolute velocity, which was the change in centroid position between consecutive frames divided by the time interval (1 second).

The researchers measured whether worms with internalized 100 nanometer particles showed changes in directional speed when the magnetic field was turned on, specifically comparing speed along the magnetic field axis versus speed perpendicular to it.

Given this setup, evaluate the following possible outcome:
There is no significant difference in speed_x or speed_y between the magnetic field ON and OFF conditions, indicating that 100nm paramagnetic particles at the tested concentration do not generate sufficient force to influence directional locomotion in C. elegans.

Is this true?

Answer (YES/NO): NO